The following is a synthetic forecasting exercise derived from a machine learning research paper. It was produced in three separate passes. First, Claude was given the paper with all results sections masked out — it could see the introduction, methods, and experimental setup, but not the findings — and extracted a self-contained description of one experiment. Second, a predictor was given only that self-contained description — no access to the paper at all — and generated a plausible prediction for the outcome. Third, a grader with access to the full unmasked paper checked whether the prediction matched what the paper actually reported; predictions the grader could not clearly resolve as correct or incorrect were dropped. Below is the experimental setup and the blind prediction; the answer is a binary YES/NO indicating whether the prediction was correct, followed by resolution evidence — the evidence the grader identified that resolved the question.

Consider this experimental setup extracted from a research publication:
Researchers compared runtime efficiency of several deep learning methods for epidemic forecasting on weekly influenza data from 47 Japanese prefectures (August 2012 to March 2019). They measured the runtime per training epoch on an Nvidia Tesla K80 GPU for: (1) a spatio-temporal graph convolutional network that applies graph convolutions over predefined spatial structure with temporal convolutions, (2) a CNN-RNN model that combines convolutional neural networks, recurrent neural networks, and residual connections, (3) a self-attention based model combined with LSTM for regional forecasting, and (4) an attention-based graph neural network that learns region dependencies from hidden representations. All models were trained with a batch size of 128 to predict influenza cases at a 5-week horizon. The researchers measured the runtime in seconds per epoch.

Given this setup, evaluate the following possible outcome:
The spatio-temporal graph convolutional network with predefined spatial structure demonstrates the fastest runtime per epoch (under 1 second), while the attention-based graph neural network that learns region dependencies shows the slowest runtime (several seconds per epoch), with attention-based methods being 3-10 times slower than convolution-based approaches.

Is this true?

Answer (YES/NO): NO